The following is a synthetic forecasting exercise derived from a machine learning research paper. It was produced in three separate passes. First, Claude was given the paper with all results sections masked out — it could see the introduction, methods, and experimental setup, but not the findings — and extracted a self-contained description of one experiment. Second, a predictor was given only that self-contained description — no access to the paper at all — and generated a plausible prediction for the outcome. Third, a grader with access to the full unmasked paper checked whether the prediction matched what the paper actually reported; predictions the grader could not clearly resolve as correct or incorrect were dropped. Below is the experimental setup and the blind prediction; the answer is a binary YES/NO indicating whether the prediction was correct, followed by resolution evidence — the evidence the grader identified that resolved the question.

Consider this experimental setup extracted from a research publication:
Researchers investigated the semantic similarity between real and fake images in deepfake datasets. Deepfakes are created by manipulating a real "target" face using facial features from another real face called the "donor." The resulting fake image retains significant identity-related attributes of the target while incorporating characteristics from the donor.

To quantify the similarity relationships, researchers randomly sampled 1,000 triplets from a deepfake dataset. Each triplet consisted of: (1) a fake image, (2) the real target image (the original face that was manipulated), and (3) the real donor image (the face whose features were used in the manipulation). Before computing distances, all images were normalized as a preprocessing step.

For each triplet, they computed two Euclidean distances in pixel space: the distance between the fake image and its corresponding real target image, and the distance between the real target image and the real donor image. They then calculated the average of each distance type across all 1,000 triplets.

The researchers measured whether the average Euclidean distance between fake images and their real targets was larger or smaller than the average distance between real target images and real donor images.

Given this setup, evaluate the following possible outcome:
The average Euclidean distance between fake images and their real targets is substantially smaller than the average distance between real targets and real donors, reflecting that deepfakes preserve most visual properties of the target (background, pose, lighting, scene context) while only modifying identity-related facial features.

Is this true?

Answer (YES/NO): YES